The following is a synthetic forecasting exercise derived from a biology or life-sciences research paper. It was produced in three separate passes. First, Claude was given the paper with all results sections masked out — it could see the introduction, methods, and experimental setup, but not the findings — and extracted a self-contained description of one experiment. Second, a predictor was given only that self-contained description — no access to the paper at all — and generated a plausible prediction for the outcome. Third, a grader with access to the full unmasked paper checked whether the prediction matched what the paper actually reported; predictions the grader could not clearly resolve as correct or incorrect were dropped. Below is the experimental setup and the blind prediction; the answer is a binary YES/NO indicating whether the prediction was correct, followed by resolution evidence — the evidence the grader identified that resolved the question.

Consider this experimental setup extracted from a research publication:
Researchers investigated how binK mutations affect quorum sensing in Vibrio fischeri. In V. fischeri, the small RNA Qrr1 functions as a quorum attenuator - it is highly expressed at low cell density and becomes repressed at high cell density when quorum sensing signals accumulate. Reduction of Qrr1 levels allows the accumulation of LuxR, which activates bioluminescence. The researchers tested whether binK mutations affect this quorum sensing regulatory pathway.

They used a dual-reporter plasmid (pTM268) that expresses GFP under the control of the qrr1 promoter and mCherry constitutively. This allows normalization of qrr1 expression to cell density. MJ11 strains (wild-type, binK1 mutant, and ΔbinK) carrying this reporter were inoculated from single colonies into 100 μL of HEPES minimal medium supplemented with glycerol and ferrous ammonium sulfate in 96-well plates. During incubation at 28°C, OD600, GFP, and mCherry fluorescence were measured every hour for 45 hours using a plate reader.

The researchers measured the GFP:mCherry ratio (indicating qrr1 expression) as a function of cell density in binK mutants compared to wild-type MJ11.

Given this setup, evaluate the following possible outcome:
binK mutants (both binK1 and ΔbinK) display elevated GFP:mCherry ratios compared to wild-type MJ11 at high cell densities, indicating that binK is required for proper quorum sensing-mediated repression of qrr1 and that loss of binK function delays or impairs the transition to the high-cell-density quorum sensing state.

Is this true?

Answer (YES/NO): NO